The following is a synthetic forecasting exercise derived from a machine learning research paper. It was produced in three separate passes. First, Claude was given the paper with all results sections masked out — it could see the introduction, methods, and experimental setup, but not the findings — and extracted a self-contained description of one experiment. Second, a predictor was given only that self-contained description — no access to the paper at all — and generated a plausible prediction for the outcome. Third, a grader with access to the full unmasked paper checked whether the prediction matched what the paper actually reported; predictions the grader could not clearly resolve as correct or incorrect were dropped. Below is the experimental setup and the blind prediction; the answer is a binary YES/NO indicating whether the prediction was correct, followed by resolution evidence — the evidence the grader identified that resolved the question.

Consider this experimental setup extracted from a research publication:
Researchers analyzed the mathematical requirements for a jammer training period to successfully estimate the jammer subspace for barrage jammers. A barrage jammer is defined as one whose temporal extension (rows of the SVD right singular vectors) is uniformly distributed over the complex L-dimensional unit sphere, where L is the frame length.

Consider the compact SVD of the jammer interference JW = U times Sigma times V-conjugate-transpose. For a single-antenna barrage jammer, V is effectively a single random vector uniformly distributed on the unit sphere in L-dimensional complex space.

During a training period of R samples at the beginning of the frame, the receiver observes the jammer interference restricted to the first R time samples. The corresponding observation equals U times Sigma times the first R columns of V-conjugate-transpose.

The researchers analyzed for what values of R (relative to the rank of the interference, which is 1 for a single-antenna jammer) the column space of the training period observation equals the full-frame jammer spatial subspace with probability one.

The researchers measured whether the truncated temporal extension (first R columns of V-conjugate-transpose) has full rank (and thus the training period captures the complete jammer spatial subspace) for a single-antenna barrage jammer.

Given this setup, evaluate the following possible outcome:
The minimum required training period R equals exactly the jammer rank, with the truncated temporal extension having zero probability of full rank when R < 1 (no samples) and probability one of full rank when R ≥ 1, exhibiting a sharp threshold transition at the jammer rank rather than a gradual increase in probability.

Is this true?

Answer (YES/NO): YES